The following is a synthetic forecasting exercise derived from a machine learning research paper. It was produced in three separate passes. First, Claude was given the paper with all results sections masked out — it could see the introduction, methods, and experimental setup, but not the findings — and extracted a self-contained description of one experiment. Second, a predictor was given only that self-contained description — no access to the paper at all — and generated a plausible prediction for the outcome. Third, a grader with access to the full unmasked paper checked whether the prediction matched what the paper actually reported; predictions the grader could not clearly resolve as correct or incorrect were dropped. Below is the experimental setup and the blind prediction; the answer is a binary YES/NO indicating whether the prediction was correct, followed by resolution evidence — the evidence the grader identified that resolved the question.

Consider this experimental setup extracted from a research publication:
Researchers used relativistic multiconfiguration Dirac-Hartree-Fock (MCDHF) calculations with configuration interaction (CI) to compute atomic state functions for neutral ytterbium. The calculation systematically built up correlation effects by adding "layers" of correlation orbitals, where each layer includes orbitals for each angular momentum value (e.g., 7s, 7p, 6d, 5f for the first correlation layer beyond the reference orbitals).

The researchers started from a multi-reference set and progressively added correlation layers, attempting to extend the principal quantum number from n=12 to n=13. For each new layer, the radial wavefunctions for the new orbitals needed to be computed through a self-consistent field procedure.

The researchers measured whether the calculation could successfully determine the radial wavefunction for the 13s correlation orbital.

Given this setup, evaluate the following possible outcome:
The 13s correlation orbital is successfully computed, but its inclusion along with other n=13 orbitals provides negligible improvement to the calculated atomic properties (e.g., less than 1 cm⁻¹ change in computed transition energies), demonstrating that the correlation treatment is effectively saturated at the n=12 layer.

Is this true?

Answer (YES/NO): NO